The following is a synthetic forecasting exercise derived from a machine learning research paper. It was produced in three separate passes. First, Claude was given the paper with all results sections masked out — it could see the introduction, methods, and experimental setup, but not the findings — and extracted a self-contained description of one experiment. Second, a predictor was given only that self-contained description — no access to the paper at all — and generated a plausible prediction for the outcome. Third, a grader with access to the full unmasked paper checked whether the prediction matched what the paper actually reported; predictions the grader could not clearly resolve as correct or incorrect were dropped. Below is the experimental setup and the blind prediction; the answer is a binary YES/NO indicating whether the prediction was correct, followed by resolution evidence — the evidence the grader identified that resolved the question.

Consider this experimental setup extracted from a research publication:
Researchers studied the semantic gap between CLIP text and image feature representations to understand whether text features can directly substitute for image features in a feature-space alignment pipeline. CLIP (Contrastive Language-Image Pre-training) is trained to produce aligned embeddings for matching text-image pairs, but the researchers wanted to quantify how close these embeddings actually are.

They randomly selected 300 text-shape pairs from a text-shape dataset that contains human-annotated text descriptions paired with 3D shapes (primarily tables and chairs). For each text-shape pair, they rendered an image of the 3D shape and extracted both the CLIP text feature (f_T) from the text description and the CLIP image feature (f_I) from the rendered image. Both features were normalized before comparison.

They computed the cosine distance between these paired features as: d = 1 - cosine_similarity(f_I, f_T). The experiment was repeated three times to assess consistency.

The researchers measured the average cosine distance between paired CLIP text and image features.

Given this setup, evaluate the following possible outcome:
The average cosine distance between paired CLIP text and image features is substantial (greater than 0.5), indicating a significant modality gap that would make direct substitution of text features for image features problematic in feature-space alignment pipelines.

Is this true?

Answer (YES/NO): YES